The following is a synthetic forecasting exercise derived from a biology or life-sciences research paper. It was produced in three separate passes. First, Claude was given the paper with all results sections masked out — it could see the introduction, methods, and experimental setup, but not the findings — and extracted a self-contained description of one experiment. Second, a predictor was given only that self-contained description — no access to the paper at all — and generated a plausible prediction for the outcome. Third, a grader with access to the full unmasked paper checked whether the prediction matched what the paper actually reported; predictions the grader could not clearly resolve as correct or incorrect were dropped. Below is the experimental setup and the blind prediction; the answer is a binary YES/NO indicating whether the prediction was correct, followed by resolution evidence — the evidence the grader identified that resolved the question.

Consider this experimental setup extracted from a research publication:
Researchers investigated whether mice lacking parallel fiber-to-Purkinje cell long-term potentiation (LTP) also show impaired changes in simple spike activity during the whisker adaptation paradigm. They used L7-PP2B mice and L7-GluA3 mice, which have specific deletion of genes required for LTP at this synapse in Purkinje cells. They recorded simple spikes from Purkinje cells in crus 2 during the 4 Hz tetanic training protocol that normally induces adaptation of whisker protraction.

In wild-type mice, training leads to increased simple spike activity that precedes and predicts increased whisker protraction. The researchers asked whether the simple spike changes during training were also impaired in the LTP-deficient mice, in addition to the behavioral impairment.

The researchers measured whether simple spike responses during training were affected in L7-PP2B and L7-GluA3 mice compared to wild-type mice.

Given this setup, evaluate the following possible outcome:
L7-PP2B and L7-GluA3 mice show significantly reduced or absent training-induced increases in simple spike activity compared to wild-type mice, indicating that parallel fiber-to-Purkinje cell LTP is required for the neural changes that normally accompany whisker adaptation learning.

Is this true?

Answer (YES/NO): YES